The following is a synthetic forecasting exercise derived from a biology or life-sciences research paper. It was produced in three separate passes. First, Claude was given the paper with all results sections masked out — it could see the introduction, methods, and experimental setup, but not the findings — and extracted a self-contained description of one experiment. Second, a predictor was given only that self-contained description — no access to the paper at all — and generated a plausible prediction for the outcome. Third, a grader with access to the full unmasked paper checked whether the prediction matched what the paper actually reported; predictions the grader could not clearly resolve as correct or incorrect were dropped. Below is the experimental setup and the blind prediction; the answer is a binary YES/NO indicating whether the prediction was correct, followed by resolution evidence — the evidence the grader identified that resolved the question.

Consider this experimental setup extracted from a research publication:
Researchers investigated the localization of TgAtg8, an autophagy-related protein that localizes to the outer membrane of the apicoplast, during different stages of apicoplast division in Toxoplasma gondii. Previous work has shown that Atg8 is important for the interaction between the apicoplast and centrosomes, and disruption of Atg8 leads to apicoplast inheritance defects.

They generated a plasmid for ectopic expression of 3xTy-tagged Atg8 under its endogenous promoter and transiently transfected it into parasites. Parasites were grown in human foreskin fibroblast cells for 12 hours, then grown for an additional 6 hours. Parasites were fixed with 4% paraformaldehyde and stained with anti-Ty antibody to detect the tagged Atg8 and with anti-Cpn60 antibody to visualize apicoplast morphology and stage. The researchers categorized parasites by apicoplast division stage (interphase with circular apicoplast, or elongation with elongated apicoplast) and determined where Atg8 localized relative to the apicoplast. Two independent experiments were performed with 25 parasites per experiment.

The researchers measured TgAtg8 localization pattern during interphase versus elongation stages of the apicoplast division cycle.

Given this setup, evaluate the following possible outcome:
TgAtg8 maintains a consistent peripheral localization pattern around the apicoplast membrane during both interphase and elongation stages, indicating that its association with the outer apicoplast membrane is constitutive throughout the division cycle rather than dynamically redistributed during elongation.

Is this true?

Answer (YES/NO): YES